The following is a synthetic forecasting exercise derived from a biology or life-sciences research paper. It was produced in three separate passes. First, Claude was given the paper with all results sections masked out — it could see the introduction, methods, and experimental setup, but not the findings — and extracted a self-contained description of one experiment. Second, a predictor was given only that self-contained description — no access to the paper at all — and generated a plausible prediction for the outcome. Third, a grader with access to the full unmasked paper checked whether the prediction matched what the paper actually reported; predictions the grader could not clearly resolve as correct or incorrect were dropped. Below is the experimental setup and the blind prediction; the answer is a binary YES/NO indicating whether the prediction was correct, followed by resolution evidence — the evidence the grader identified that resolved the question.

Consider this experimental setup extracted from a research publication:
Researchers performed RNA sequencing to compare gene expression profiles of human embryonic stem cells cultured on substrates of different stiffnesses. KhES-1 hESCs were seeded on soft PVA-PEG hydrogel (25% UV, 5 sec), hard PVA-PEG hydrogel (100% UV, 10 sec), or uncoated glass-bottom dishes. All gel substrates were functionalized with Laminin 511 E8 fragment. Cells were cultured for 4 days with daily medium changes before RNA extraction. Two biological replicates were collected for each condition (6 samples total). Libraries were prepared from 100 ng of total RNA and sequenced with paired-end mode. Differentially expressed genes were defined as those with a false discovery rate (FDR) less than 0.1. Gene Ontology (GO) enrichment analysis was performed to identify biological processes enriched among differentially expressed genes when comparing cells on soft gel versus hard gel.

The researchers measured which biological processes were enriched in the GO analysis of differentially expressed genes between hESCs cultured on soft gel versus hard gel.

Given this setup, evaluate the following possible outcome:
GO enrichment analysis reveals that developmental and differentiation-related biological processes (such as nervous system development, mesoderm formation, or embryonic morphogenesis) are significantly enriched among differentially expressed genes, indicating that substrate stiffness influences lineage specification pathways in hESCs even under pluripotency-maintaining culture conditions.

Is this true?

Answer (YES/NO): NO